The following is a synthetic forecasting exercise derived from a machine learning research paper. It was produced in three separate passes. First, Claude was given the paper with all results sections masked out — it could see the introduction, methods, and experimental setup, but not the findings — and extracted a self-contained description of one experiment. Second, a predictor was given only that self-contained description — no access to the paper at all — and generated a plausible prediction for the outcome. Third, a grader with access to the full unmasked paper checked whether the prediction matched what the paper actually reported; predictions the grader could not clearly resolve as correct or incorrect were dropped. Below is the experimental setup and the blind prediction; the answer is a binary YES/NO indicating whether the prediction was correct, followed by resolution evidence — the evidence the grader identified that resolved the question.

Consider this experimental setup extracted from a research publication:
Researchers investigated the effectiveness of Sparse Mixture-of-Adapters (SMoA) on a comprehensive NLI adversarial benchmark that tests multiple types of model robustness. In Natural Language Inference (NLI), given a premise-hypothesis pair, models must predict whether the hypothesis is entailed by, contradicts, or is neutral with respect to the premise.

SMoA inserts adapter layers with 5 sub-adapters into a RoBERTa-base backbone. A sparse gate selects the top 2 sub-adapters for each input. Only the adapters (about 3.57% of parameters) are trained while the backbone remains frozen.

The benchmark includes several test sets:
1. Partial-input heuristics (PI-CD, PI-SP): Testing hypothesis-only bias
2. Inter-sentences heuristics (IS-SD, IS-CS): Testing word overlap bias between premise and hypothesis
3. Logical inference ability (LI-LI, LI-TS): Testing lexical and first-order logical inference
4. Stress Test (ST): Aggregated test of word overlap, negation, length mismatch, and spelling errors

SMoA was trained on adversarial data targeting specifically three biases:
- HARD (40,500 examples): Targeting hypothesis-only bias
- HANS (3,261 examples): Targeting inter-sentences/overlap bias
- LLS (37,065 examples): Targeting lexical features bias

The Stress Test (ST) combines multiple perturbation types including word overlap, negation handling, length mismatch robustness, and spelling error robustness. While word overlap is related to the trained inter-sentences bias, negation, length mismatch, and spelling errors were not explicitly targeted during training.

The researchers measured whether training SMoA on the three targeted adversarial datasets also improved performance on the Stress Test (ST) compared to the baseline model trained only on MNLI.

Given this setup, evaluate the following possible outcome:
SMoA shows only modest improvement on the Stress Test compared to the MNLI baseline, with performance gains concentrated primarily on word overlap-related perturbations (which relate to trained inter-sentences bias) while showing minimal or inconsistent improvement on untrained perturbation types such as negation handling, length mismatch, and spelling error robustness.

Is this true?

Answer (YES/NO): NO